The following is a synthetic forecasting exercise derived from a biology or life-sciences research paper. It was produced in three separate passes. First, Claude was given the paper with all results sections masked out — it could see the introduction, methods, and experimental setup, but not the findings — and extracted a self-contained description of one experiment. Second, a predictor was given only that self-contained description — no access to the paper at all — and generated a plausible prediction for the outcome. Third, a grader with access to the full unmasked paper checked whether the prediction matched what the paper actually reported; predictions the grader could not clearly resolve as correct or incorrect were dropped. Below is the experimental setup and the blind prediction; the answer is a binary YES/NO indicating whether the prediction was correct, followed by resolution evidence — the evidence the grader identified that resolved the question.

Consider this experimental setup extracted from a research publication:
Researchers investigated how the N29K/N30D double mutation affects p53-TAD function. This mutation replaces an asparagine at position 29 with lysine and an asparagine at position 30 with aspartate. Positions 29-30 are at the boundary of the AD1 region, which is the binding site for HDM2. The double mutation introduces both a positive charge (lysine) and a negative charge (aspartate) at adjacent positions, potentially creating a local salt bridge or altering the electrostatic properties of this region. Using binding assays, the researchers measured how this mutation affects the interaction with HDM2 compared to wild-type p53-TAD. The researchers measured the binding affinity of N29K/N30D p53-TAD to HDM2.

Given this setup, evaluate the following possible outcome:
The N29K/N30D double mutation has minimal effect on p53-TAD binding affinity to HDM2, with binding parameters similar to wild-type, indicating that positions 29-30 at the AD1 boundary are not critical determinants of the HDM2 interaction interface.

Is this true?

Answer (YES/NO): NO